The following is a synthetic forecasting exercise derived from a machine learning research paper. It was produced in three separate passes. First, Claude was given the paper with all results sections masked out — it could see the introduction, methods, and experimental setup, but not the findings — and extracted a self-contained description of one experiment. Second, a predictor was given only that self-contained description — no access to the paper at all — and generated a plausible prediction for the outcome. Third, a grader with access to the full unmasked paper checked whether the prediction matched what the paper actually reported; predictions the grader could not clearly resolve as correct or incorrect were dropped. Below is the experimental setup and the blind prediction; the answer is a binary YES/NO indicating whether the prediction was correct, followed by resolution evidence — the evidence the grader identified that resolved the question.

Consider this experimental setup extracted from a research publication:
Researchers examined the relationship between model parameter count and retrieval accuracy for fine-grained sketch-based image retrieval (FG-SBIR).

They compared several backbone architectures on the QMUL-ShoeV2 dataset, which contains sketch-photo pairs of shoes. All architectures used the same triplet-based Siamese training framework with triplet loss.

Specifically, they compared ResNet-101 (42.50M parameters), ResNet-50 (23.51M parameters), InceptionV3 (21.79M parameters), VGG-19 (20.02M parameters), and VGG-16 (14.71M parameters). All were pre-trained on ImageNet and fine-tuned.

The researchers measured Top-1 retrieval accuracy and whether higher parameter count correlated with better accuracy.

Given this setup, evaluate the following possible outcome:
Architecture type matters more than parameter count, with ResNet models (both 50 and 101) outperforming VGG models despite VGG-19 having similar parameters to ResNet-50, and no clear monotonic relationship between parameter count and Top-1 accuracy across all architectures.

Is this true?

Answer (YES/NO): NO